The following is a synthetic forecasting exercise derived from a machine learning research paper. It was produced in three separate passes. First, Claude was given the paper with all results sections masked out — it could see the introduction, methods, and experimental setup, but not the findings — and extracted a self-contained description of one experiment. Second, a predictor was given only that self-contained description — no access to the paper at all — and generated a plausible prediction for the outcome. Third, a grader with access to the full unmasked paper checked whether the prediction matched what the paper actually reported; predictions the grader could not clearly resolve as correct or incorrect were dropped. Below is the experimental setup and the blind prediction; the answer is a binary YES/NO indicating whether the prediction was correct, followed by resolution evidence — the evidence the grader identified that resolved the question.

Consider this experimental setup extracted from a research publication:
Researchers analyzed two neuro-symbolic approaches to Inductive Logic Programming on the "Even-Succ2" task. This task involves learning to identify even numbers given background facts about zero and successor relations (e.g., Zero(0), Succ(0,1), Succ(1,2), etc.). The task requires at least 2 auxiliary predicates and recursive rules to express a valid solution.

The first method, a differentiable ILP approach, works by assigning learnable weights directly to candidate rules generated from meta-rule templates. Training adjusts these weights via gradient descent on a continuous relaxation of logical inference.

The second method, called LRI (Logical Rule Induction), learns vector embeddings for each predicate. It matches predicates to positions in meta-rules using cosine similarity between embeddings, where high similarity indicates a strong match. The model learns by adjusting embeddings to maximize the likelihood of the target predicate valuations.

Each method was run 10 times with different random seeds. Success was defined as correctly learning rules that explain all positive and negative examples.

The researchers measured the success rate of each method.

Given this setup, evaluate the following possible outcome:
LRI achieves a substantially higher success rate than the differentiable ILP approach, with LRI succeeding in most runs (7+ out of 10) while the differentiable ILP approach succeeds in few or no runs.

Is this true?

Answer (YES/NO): NO